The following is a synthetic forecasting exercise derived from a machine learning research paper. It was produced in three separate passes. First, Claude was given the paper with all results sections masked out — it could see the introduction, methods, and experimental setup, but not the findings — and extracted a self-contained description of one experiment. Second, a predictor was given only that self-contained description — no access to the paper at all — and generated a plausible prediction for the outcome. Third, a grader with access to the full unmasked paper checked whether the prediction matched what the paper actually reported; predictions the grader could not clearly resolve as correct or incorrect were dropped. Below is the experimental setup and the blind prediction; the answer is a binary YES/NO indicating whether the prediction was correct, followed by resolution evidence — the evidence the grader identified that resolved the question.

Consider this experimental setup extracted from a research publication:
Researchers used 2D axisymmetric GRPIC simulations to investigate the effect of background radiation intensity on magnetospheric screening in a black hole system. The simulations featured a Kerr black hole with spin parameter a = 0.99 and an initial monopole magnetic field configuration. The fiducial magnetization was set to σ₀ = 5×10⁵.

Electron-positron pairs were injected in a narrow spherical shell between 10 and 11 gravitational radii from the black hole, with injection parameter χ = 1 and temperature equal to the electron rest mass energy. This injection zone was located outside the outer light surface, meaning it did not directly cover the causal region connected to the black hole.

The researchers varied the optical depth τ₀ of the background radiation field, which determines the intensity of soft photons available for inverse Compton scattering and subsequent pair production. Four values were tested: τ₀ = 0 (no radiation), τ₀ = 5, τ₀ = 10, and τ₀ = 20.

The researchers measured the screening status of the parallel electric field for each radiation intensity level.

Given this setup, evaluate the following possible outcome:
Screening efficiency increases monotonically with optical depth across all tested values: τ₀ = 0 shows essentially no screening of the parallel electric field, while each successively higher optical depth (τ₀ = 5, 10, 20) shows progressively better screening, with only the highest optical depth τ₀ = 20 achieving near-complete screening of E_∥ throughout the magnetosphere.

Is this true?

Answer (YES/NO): NO